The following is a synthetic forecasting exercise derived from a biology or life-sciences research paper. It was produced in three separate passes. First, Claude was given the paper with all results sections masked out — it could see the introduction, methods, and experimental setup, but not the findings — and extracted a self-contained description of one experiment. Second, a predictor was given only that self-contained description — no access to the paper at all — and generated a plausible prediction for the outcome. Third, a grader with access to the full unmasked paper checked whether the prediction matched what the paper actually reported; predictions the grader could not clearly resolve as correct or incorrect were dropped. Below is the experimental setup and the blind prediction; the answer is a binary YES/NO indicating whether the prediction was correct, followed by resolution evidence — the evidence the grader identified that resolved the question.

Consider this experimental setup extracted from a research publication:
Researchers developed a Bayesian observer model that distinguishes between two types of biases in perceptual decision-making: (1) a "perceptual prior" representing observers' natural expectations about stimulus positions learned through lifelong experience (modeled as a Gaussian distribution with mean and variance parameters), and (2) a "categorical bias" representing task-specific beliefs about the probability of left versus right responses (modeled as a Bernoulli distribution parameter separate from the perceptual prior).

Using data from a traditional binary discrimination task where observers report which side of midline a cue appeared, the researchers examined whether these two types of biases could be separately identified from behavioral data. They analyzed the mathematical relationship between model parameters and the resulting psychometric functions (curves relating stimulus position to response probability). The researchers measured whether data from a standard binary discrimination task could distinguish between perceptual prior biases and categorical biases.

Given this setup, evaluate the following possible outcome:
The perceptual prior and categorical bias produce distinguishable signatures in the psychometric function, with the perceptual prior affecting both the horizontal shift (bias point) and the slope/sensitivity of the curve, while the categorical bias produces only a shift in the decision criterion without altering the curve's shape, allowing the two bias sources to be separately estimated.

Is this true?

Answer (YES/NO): NO